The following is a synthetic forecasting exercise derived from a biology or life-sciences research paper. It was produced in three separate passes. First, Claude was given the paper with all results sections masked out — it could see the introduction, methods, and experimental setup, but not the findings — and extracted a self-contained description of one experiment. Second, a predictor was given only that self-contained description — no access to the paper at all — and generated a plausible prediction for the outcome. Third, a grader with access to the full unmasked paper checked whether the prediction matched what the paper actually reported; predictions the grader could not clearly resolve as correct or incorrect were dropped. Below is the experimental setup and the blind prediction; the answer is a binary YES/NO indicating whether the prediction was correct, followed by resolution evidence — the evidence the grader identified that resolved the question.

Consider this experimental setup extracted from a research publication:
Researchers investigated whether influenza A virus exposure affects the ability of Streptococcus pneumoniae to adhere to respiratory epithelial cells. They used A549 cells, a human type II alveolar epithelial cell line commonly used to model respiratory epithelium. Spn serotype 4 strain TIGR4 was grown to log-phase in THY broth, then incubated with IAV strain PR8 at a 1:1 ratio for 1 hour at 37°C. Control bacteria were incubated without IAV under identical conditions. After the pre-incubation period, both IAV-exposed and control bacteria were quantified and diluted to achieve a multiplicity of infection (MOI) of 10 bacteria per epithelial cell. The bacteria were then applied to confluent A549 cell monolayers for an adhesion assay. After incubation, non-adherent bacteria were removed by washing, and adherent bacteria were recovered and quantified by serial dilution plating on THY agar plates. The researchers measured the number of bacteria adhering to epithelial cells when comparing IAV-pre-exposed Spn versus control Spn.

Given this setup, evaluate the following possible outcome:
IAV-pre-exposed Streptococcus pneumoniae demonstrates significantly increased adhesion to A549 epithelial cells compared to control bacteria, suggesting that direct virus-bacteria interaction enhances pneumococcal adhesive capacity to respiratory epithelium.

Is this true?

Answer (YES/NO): YES